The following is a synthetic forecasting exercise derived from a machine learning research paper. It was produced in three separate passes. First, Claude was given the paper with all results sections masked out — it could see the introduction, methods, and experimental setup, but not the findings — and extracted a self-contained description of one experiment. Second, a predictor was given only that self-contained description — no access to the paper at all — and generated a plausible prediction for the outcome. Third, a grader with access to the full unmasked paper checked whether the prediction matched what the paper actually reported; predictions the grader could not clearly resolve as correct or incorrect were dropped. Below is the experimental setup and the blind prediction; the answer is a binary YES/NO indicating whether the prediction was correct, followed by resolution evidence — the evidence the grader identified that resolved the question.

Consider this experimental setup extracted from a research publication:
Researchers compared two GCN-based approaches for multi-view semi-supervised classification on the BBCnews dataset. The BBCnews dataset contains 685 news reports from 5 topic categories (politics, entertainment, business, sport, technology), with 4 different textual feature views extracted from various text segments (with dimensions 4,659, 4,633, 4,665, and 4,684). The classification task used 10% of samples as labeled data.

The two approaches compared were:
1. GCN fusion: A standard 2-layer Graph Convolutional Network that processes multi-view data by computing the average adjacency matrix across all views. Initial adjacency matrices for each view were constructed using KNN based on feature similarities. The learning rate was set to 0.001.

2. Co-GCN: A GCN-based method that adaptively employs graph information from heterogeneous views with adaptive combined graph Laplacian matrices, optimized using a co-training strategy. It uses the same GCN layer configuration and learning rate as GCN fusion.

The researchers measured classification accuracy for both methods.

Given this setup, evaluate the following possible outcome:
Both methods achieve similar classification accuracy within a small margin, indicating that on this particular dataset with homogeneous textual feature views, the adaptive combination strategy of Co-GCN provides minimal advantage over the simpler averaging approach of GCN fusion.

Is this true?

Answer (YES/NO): NO